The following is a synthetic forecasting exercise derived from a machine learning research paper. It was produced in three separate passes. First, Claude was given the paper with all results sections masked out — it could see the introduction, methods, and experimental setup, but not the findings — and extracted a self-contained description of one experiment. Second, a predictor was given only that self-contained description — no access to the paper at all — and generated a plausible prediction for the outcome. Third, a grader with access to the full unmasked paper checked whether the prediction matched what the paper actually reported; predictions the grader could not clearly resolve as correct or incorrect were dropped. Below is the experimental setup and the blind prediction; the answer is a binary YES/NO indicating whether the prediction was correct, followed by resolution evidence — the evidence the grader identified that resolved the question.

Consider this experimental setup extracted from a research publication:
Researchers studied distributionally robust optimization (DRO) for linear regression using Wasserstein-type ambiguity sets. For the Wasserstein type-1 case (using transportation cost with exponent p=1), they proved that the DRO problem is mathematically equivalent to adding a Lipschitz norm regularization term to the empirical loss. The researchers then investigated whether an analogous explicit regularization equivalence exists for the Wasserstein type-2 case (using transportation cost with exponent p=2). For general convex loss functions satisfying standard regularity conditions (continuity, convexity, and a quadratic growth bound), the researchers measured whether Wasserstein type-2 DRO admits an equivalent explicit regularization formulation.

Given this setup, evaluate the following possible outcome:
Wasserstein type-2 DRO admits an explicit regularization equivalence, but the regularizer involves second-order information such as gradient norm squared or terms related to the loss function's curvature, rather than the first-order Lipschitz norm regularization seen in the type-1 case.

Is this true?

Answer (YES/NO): NO